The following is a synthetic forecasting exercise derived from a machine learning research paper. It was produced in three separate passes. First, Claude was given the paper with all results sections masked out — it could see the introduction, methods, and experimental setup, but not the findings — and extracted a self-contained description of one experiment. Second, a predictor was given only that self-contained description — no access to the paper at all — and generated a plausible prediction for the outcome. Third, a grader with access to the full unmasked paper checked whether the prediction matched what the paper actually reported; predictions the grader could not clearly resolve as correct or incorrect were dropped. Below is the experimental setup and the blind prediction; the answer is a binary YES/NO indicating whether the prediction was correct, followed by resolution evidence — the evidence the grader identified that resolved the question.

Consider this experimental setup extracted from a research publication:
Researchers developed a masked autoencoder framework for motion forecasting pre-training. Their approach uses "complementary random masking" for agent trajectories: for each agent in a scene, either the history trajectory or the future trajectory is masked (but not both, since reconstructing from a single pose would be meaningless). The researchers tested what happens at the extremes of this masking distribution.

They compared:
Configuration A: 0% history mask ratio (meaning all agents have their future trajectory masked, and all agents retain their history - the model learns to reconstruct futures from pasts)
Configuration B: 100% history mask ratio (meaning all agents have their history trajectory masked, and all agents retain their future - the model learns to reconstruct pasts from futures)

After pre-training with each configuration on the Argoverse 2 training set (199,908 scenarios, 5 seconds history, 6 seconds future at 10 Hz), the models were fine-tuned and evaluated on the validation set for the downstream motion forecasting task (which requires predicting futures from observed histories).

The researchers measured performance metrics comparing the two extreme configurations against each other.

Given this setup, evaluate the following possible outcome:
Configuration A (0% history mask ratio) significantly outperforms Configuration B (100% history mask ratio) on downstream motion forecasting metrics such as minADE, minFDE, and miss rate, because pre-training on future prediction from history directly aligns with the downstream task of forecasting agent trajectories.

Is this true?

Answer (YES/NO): YES